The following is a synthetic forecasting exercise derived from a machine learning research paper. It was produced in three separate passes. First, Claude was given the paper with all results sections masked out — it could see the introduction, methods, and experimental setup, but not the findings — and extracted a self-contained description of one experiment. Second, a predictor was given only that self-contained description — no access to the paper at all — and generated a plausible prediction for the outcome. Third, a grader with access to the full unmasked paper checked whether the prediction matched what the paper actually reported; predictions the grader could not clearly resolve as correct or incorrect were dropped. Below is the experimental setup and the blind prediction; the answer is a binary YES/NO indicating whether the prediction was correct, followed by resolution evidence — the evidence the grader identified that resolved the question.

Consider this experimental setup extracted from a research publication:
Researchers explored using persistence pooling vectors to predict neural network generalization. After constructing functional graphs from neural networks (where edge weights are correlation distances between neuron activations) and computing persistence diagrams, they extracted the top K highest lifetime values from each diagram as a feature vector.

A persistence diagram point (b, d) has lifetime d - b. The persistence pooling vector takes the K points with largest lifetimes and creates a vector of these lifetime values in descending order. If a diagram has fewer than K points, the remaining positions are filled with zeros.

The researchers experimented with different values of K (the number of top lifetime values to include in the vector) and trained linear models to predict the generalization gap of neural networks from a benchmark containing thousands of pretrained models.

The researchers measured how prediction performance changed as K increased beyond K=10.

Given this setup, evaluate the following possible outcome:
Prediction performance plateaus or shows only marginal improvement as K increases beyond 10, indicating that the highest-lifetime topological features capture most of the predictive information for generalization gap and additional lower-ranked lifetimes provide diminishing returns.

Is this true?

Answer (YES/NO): NO